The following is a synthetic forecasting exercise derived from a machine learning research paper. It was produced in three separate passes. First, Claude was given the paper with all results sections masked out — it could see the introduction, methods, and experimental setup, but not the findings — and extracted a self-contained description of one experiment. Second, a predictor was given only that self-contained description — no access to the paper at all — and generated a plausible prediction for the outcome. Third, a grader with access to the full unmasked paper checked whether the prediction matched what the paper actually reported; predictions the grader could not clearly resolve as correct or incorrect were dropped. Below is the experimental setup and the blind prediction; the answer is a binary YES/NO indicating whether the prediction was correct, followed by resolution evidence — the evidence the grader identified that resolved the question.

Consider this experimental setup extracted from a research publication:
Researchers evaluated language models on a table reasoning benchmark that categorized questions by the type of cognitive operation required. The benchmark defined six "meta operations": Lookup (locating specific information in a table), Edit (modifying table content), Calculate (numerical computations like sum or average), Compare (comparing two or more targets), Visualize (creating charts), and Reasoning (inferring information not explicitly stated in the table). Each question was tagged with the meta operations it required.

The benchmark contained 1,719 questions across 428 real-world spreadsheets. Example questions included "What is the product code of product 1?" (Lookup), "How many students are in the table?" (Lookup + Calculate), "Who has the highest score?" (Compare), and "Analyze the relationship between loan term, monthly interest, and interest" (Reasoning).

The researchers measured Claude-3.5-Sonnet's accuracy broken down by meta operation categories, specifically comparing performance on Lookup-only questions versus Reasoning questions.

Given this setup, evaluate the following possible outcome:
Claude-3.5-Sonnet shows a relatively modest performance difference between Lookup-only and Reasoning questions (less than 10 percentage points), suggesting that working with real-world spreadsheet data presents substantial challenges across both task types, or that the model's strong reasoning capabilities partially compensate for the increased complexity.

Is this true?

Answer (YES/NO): NO